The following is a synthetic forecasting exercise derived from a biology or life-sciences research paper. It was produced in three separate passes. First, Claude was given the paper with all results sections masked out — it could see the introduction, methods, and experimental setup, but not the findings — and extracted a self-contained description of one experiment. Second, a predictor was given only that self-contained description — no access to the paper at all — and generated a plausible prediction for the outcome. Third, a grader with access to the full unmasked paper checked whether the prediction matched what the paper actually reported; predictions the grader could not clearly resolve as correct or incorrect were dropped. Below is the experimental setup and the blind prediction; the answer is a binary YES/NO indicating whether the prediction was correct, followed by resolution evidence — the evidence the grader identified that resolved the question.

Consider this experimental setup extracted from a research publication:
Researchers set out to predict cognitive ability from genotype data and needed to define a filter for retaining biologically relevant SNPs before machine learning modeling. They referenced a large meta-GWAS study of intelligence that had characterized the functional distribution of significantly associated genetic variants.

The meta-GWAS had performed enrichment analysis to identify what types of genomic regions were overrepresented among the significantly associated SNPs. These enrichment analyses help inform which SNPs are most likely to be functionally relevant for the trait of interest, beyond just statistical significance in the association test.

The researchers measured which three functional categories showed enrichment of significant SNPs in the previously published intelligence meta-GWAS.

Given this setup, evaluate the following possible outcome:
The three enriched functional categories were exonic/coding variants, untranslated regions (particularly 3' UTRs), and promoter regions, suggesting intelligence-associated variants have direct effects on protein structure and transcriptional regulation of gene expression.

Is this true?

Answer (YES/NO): NO